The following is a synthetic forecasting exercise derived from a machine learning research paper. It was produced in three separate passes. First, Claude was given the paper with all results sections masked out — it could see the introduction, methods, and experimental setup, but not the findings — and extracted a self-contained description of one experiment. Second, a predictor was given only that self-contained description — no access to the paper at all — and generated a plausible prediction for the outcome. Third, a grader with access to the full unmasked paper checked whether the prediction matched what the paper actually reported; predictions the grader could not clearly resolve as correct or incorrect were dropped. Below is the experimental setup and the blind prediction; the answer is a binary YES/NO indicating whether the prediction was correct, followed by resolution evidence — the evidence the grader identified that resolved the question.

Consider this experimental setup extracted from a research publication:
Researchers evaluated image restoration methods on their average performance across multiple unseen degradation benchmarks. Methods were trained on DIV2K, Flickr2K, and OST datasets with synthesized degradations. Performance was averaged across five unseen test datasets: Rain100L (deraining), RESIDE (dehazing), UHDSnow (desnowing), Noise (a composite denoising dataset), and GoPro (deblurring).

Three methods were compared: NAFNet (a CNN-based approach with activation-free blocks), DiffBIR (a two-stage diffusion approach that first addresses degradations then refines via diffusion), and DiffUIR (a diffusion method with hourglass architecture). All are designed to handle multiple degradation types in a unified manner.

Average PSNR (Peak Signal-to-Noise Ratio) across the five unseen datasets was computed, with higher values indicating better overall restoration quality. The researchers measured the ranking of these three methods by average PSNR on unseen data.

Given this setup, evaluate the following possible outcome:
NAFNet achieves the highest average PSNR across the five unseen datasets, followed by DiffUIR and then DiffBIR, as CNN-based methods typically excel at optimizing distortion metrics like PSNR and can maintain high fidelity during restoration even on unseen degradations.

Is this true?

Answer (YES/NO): NO